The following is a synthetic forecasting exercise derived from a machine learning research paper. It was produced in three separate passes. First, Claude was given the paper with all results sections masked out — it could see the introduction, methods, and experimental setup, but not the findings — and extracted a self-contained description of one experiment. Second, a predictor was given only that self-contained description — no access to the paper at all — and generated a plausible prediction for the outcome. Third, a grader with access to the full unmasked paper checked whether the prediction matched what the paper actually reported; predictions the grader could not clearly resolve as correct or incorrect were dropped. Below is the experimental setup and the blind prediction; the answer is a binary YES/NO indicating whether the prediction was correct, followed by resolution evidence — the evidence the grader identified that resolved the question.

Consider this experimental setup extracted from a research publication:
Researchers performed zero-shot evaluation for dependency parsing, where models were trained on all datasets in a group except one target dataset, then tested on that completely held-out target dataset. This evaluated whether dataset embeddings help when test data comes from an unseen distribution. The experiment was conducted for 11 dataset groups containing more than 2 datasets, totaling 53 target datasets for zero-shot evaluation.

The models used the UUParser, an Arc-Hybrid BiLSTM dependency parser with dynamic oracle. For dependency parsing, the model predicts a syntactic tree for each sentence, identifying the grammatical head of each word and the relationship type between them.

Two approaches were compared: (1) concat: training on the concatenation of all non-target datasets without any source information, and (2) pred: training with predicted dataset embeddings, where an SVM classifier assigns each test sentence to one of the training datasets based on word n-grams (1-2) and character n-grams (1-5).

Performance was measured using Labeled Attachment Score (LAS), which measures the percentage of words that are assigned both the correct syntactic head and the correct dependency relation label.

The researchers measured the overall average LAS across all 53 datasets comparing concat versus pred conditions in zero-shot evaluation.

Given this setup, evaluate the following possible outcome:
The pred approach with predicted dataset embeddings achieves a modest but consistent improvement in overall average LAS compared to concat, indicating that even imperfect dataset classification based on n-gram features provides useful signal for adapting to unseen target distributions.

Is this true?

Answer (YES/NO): NO